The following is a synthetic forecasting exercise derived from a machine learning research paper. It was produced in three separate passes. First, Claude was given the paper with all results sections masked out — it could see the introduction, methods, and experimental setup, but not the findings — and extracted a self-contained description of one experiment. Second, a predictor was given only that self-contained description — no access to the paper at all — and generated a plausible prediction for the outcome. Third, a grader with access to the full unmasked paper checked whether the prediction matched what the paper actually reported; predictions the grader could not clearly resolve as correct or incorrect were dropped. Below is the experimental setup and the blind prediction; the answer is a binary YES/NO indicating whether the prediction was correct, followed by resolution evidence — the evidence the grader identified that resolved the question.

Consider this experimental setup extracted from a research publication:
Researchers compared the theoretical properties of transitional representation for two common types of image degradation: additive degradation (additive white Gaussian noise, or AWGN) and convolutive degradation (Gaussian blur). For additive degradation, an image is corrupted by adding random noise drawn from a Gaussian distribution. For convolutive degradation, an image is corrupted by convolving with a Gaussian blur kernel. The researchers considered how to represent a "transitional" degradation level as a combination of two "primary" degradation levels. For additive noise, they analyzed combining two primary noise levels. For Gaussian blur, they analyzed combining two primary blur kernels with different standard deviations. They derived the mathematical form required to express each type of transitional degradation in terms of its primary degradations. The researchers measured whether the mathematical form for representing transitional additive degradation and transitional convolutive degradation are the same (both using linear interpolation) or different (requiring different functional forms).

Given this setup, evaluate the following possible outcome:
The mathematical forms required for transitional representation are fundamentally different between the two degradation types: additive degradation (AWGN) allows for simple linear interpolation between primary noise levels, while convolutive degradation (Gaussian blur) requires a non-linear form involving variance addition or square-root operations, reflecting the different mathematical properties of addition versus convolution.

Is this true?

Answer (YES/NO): NO